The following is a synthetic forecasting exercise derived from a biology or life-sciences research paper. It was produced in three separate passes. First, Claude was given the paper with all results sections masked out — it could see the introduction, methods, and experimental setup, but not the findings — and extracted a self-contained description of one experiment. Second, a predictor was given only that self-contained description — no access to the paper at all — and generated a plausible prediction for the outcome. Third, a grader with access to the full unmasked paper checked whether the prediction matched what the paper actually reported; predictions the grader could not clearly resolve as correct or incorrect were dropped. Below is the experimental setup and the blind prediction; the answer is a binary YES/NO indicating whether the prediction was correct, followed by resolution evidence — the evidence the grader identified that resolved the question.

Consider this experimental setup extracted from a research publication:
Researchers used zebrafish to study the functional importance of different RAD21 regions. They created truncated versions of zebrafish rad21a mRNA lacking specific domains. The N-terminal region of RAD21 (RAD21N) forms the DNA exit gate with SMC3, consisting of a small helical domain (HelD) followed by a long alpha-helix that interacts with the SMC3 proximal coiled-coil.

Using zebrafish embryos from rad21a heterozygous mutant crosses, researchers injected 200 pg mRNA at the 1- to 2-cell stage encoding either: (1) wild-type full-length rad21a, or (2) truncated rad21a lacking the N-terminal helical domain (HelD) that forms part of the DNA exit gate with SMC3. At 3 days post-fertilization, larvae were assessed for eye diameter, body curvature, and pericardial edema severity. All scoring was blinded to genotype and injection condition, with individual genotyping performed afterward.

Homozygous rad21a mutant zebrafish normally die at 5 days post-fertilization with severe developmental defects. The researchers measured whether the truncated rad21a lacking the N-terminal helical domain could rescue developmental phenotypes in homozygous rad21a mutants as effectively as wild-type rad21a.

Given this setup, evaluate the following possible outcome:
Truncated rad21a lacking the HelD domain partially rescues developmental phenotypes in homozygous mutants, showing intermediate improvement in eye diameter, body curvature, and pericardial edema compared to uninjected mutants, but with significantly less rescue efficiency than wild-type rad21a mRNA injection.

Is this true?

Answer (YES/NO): NO